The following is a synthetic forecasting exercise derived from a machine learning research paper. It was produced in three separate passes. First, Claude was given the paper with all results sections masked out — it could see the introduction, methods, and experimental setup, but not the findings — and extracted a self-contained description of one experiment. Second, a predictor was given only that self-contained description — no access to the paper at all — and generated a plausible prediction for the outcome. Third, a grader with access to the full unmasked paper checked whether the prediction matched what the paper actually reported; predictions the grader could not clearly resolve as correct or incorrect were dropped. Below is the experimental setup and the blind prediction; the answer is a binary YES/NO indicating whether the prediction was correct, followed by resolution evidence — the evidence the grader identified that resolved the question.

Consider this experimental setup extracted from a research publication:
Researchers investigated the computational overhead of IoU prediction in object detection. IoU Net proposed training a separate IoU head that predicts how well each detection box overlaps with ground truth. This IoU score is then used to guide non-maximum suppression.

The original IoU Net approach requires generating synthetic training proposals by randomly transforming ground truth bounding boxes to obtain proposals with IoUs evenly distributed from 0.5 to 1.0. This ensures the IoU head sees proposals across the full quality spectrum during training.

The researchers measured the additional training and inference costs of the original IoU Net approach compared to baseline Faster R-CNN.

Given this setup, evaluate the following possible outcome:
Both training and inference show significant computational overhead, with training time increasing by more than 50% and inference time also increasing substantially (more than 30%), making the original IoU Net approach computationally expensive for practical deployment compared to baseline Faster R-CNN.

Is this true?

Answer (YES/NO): NO